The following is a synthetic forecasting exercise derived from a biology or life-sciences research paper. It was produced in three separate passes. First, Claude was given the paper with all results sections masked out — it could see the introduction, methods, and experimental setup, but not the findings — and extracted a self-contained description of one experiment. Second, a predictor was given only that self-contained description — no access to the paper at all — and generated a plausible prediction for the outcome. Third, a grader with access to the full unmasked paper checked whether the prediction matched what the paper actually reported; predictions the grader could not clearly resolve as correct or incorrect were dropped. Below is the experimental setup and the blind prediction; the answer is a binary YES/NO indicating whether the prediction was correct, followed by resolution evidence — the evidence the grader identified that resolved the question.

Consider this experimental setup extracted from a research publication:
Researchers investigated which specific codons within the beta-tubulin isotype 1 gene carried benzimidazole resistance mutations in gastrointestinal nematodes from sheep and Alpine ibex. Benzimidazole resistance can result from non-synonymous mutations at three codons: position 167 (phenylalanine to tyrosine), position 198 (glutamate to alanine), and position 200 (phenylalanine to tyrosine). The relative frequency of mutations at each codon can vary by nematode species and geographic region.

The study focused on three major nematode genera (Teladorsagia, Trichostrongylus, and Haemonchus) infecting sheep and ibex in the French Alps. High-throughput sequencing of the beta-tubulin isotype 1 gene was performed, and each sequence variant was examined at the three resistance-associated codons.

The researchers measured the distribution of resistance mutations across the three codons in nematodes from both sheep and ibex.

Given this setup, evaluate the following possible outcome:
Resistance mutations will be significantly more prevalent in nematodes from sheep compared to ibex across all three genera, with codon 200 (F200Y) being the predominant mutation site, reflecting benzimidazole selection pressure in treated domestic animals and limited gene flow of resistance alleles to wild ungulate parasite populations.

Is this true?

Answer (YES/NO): NO